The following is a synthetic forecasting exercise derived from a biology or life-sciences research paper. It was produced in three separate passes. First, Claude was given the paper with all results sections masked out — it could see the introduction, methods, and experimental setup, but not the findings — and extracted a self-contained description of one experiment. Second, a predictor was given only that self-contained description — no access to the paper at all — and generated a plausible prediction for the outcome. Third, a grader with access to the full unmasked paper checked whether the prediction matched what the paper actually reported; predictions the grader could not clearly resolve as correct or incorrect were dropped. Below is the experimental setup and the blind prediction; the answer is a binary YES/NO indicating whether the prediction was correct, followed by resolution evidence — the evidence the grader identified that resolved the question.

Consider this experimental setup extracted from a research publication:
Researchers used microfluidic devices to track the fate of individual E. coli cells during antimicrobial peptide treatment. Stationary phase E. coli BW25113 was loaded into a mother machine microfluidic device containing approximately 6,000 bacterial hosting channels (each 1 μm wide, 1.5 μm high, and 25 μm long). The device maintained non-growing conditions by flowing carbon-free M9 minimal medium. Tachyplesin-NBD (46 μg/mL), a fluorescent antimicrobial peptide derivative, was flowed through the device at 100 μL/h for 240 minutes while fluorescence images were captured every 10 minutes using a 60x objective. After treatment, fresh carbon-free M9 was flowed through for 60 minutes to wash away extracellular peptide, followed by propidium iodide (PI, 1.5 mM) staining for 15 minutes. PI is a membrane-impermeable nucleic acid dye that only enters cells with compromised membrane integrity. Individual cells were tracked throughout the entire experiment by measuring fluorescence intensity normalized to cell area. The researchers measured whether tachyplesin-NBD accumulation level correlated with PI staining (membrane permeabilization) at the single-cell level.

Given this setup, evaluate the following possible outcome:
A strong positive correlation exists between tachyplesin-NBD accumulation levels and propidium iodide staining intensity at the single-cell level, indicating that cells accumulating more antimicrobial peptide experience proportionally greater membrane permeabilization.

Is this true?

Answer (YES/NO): NO